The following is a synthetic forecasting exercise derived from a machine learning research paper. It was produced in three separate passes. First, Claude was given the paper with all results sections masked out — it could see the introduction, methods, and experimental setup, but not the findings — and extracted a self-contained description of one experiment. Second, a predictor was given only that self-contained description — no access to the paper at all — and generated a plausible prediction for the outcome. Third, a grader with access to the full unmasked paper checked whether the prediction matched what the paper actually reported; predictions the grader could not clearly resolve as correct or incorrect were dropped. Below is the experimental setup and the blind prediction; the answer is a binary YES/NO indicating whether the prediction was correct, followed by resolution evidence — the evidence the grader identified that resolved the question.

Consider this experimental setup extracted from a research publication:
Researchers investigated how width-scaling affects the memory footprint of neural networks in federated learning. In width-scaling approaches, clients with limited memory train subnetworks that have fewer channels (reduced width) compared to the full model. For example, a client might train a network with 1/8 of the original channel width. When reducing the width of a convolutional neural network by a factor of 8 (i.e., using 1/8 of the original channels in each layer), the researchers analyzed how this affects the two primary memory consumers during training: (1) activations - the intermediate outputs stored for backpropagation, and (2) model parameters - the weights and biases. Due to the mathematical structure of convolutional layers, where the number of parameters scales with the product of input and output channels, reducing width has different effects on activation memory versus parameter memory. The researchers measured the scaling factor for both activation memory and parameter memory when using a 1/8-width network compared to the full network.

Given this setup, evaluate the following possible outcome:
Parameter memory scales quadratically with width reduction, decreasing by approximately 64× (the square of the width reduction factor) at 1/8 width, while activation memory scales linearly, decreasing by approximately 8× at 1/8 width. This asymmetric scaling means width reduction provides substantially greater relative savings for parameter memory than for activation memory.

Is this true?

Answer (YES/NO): YES